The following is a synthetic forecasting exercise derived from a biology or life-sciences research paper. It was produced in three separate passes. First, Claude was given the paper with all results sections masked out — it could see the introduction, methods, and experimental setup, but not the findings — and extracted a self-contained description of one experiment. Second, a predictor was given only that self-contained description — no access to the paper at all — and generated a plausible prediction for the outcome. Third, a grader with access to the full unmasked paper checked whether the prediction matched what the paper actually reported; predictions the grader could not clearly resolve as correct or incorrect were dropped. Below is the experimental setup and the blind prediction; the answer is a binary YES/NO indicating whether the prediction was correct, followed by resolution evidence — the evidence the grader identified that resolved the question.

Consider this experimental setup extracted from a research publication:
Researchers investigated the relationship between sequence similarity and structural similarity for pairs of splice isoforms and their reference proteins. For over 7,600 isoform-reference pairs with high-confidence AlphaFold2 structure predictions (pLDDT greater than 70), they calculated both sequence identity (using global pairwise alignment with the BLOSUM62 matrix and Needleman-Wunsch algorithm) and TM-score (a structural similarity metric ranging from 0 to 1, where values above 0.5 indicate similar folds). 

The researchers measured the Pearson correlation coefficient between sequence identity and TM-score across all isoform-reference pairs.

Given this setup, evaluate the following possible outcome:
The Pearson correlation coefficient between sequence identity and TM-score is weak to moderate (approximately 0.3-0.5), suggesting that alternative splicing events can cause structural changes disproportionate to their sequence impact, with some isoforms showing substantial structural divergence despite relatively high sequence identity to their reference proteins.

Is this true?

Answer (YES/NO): NO